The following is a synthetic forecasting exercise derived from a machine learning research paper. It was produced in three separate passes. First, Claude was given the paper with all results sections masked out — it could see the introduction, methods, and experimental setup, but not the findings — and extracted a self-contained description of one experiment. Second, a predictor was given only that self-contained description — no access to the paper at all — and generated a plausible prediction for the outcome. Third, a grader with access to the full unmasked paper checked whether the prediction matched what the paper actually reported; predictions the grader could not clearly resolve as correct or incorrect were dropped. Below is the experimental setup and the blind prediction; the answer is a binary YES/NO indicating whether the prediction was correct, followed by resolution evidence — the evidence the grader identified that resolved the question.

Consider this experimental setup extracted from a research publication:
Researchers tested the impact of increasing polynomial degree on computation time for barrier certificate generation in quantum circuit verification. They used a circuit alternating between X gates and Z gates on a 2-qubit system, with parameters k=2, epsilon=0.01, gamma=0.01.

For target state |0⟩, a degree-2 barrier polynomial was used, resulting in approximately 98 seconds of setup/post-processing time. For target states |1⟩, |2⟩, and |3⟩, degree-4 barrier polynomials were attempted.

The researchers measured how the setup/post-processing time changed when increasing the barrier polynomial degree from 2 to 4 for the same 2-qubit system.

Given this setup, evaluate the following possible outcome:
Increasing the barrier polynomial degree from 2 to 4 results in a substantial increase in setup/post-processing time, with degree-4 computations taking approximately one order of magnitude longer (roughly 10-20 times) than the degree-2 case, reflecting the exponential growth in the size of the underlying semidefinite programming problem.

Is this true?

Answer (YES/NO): NO